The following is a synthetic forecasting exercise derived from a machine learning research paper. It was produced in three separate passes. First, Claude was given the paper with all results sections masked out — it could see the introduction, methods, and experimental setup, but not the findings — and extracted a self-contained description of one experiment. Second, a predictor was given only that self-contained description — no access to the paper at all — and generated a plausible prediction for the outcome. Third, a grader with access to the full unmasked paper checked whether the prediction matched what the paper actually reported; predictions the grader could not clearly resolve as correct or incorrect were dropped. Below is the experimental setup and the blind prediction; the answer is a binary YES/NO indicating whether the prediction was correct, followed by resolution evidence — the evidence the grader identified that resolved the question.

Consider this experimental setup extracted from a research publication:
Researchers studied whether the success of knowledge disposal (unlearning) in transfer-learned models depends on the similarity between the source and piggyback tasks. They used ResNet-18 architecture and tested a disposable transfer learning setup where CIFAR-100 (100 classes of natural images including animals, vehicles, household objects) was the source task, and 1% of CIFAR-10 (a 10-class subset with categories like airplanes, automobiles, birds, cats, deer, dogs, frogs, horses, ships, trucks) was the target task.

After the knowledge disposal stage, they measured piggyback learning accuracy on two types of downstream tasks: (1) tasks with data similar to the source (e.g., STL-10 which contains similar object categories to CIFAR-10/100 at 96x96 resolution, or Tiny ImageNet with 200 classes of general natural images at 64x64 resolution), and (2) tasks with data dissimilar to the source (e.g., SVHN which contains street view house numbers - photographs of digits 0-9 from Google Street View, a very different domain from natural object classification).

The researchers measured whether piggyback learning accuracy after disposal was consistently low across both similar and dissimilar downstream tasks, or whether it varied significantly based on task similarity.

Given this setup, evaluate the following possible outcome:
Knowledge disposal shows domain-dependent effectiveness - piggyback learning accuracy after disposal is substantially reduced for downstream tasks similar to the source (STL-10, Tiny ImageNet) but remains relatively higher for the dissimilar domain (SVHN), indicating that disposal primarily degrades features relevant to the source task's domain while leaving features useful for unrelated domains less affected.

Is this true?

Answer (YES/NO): NO